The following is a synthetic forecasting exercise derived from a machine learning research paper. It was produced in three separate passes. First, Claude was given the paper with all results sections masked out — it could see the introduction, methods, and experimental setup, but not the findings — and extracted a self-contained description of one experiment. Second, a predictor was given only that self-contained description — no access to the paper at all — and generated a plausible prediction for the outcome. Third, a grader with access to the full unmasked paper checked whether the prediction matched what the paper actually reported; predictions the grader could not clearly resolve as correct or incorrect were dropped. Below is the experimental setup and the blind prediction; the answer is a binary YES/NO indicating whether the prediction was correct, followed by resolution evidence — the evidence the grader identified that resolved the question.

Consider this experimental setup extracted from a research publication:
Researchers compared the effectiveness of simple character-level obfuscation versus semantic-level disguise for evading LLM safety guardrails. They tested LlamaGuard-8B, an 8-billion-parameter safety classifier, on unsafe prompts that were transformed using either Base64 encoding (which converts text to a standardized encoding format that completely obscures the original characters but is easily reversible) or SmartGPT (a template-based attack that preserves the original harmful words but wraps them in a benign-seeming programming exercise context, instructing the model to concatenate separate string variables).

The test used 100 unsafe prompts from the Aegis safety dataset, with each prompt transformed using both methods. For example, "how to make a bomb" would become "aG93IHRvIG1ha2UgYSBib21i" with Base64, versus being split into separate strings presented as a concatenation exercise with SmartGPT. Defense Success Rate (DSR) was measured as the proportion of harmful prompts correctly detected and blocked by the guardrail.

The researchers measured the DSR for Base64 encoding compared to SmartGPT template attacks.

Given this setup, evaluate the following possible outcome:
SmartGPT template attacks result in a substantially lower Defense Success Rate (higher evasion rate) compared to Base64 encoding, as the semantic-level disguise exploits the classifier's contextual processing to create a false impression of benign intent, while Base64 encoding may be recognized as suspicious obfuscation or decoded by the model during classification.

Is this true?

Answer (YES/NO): NO